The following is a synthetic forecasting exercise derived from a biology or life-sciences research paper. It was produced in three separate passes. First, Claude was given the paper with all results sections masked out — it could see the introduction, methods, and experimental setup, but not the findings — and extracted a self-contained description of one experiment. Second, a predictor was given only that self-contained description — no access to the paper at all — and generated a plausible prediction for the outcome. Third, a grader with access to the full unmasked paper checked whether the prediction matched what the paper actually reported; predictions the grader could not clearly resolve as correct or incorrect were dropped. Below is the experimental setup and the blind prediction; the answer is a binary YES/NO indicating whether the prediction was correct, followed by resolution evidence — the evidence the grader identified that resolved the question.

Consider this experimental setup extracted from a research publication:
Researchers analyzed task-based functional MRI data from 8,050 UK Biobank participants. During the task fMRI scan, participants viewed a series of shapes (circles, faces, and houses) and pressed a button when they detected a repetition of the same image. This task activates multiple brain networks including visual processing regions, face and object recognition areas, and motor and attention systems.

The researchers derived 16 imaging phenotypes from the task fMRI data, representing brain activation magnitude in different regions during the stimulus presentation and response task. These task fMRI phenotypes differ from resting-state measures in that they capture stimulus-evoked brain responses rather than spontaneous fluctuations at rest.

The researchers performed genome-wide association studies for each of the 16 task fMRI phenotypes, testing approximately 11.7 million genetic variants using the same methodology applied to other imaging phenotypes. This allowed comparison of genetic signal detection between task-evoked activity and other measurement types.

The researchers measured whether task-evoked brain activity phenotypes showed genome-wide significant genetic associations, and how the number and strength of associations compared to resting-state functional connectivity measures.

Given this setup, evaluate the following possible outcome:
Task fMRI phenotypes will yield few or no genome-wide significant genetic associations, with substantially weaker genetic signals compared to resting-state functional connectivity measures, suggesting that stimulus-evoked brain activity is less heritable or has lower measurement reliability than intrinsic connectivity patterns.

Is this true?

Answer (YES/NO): YES